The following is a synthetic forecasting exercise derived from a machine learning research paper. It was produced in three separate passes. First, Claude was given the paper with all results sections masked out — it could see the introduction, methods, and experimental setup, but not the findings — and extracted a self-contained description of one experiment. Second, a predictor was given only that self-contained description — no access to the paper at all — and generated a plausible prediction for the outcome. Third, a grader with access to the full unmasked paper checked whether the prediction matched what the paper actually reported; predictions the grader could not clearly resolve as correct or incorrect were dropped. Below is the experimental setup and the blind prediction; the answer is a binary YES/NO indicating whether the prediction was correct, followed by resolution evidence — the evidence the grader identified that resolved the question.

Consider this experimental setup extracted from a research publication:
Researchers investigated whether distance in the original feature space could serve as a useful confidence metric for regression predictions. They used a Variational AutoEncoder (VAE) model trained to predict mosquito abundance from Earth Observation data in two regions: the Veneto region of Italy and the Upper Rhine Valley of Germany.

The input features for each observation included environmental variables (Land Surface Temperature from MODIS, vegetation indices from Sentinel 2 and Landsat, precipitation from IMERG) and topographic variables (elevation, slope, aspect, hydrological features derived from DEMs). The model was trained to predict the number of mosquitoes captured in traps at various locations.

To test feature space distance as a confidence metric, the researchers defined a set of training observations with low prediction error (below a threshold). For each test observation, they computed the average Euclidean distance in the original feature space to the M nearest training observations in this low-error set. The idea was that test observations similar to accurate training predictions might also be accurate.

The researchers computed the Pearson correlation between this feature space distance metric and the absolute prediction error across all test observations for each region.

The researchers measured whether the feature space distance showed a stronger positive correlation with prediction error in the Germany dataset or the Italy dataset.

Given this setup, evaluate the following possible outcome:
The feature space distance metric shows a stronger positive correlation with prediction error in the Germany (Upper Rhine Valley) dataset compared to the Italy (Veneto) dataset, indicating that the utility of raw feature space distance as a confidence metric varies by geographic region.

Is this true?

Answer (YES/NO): YES